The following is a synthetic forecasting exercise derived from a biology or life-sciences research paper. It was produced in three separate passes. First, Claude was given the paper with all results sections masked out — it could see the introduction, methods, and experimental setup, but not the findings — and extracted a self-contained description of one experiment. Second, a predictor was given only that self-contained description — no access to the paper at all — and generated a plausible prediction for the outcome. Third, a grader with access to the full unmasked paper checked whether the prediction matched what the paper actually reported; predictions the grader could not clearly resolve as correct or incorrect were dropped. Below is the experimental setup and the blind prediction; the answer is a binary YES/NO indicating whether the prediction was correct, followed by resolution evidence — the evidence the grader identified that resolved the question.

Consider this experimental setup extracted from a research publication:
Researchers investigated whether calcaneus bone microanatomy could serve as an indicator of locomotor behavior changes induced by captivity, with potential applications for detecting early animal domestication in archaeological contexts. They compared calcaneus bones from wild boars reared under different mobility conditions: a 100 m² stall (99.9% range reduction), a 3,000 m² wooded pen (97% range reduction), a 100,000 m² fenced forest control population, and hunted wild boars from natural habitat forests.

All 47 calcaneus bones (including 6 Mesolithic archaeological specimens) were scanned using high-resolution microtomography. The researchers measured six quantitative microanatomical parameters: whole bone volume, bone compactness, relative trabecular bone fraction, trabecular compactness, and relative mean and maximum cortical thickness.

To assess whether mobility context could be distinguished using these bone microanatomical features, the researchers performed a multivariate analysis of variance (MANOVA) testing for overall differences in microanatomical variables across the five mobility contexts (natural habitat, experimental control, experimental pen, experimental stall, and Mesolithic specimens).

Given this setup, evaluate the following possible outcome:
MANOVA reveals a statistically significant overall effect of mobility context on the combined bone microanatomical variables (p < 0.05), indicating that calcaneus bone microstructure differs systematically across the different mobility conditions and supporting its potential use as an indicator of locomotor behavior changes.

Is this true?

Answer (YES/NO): NO